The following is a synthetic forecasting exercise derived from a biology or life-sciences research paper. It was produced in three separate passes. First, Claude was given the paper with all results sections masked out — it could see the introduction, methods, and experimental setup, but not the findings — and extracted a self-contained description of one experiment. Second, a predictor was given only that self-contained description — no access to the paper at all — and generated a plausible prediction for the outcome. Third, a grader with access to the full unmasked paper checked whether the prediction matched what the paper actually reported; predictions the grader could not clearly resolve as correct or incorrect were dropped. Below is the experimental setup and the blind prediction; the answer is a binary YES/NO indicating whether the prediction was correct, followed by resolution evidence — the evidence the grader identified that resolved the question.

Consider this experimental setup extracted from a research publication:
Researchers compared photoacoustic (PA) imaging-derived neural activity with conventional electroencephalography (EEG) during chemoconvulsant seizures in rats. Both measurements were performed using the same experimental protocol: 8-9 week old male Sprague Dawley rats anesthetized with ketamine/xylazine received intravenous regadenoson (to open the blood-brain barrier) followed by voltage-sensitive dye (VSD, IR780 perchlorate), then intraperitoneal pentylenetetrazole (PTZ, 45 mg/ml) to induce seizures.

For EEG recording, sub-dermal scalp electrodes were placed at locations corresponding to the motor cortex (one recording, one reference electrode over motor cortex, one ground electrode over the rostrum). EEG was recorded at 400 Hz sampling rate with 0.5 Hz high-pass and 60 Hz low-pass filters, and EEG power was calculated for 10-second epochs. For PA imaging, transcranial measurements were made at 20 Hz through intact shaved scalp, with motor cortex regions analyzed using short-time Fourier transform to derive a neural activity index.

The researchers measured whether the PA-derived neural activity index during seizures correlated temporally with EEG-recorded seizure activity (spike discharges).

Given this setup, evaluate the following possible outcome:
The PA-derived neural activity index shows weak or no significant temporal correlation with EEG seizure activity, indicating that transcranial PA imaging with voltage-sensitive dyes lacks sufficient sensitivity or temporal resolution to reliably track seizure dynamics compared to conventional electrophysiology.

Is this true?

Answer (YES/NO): NO